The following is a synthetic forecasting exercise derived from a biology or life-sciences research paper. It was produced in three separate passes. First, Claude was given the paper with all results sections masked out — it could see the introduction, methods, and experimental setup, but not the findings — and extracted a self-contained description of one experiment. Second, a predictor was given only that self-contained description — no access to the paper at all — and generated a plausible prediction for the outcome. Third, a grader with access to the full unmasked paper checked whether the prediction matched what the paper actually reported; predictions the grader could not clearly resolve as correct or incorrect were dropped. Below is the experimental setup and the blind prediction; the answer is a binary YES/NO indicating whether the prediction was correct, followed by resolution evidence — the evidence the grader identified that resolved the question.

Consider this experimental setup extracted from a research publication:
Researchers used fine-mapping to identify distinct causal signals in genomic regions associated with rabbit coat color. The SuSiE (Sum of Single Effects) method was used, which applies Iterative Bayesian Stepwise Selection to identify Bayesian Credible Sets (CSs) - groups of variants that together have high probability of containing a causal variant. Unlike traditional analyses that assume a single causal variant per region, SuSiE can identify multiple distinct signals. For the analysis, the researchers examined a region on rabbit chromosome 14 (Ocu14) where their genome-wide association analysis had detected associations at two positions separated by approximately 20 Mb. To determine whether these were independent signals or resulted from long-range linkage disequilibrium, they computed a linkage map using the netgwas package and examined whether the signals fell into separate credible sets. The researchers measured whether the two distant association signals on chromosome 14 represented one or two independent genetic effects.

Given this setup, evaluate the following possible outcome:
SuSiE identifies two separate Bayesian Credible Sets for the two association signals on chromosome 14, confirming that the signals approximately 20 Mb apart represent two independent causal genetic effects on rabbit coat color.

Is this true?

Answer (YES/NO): NO